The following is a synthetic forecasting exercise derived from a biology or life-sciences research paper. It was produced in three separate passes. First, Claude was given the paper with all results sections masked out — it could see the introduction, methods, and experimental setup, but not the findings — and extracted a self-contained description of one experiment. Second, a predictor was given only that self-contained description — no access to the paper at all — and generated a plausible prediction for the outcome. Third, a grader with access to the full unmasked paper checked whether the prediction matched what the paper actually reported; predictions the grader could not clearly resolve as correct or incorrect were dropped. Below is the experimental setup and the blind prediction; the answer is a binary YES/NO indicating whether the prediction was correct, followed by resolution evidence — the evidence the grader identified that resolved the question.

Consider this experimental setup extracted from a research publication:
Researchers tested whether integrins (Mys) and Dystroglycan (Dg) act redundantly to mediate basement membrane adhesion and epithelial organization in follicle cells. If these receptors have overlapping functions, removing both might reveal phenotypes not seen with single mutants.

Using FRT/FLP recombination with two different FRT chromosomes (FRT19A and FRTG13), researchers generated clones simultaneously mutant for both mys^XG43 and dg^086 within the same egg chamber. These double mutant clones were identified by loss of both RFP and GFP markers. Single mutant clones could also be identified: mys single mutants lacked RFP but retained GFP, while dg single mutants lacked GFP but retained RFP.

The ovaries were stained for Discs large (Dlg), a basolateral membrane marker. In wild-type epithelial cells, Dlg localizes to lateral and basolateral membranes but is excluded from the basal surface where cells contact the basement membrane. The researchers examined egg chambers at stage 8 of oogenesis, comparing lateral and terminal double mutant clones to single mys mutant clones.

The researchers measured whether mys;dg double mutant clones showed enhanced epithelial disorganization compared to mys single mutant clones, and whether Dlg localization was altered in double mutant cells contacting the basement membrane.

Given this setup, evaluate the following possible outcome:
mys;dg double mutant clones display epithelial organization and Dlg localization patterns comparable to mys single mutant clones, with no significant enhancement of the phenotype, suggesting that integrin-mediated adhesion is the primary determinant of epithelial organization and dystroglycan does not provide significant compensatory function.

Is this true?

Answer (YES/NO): YES